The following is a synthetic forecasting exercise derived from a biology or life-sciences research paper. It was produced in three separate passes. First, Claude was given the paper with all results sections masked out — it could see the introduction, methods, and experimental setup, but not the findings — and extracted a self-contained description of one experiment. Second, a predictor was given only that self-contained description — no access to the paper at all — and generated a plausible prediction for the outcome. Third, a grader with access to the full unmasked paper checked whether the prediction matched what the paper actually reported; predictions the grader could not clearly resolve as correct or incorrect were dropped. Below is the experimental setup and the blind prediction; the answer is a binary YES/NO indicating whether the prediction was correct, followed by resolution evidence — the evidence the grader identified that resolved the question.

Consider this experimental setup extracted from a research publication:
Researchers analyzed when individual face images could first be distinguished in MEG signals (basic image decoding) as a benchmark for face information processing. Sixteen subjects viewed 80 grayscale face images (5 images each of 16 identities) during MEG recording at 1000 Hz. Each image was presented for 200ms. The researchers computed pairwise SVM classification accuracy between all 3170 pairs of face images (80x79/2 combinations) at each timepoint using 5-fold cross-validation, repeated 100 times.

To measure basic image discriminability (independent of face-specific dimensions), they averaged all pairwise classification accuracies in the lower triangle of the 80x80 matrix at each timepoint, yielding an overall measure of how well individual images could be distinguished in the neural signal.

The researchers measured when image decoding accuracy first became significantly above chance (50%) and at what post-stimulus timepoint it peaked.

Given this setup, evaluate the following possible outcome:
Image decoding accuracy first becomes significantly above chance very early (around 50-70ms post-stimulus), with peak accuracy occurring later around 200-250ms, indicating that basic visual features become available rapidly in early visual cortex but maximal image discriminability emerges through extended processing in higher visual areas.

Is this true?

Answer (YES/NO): NO